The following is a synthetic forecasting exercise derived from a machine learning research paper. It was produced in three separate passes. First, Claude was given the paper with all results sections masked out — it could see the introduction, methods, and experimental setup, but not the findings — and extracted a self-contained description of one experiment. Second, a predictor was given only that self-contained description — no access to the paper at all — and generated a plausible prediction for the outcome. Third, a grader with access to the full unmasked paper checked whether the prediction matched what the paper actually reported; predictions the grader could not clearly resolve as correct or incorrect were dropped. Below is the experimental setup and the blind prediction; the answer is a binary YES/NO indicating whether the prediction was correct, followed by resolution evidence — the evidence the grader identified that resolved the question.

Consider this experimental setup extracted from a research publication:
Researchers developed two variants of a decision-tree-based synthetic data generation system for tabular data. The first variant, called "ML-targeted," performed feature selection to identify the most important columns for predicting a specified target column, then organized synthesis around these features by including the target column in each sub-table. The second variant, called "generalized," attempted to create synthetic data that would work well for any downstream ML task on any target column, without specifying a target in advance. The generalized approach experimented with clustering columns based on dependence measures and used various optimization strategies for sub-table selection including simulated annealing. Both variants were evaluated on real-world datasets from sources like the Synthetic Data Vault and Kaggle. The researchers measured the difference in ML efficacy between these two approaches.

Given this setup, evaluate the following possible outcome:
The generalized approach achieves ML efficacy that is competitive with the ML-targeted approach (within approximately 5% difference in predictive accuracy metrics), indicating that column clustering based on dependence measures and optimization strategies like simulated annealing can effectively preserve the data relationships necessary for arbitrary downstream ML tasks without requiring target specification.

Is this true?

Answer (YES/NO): NO